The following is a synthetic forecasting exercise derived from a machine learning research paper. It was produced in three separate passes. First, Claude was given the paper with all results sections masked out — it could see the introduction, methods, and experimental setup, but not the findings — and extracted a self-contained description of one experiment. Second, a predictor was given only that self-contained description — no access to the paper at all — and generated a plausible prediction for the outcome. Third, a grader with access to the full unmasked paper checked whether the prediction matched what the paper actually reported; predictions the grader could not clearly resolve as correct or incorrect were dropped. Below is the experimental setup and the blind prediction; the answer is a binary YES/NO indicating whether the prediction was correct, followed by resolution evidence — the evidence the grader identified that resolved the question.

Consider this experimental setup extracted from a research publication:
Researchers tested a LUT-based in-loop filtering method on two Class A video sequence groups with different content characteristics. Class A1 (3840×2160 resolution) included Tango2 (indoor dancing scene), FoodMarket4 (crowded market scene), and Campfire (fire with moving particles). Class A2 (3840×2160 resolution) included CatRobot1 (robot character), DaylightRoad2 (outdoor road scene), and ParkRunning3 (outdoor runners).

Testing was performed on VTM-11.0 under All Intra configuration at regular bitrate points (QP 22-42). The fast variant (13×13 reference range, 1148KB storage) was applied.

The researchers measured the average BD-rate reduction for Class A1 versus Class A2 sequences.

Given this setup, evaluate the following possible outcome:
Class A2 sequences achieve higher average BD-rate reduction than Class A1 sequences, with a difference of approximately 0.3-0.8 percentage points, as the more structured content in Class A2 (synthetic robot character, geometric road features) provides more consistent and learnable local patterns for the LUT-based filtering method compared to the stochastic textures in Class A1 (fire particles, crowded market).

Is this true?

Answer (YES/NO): NO